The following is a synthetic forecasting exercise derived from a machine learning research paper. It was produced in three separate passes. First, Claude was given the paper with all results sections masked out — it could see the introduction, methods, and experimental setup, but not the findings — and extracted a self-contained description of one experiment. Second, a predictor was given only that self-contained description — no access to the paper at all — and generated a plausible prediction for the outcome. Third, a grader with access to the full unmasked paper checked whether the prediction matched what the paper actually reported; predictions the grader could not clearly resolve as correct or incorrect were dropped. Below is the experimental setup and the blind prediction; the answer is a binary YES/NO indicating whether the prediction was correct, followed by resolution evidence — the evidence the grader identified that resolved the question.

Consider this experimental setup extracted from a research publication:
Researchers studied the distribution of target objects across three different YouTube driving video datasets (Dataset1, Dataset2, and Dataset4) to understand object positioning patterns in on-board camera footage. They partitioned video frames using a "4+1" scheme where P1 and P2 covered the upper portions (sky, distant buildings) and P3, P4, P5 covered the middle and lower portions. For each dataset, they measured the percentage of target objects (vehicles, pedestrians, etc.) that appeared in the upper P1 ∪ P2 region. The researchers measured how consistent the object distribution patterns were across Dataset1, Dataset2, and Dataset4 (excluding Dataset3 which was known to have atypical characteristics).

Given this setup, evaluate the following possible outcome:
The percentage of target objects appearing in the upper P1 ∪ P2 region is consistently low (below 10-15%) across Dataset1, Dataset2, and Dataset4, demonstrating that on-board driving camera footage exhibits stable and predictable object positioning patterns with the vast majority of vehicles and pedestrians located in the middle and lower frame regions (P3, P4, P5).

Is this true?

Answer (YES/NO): YES